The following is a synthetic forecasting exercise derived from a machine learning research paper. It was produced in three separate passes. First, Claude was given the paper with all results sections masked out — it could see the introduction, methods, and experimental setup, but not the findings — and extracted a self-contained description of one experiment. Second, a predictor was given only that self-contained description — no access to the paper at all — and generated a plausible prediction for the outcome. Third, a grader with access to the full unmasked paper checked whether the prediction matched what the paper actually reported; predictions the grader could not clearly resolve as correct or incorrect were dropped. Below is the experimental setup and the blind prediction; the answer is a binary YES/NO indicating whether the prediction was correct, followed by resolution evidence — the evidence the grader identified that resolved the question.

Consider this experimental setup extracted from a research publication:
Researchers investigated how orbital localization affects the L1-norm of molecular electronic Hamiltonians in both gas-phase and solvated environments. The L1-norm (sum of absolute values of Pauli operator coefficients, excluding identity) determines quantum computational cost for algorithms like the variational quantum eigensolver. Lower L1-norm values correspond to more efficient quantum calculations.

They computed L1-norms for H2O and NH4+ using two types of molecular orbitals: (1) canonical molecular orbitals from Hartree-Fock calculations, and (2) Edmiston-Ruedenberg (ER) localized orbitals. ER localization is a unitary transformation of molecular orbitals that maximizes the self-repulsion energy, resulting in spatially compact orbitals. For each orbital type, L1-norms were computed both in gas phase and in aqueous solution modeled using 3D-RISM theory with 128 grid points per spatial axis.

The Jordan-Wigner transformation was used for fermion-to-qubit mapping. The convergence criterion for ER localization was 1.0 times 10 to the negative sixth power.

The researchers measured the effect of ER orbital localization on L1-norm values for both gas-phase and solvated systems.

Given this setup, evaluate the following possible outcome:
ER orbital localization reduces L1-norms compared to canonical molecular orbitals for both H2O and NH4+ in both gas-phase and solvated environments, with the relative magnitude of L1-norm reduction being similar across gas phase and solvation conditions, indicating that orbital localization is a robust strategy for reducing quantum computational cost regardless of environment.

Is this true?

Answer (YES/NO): NO